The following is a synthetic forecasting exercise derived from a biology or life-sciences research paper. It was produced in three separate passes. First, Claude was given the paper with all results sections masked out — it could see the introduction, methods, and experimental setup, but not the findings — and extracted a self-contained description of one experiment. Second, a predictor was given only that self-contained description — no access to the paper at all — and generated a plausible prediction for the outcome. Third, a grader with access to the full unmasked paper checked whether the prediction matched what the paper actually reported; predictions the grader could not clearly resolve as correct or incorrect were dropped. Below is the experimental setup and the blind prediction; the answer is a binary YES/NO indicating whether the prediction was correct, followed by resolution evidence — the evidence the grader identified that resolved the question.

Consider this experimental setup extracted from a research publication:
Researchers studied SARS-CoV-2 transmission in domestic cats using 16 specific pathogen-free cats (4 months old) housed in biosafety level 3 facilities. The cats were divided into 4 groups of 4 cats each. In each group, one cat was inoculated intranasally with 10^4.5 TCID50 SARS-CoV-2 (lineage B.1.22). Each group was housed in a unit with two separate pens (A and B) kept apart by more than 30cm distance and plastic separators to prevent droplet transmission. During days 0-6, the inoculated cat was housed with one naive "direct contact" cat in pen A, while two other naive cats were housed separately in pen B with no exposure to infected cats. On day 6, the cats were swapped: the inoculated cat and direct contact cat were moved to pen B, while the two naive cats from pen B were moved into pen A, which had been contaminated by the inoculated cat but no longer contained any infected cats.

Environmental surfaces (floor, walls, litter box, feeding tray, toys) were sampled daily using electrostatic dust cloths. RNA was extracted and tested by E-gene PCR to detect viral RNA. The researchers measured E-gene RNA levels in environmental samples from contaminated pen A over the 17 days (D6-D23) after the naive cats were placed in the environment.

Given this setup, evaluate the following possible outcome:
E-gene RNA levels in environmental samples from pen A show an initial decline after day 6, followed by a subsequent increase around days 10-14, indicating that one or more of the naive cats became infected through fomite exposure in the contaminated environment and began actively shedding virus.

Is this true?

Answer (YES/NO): NO